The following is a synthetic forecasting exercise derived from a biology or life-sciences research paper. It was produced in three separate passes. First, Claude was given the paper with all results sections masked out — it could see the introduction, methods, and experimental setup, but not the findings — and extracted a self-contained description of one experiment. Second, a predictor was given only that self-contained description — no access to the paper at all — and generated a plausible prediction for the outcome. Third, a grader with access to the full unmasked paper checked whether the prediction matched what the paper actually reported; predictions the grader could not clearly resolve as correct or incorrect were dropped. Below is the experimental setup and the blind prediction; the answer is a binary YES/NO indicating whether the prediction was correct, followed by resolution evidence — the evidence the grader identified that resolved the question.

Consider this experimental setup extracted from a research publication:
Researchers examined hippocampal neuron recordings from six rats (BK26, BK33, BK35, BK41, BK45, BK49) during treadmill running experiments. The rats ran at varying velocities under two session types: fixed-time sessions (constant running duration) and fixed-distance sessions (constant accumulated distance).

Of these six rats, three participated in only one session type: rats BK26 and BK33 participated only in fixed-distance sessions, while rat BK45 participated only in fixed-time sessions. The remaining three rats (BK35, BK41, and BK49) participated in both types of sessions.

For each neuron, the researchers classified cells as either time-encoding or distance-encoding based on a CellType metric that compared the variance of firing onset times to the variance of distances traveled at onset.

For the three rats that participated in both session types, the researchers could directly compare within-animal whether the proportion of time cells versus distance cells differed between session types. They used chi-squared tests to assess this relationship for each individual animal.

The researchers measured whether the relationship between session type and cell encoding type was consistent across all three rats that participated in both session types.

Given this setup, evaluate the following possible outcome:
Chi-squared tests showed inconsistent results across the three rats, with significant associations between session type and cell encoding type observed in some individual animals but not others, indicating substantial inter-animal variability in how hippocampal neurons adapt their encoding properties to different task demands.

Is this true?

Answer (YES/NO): YES